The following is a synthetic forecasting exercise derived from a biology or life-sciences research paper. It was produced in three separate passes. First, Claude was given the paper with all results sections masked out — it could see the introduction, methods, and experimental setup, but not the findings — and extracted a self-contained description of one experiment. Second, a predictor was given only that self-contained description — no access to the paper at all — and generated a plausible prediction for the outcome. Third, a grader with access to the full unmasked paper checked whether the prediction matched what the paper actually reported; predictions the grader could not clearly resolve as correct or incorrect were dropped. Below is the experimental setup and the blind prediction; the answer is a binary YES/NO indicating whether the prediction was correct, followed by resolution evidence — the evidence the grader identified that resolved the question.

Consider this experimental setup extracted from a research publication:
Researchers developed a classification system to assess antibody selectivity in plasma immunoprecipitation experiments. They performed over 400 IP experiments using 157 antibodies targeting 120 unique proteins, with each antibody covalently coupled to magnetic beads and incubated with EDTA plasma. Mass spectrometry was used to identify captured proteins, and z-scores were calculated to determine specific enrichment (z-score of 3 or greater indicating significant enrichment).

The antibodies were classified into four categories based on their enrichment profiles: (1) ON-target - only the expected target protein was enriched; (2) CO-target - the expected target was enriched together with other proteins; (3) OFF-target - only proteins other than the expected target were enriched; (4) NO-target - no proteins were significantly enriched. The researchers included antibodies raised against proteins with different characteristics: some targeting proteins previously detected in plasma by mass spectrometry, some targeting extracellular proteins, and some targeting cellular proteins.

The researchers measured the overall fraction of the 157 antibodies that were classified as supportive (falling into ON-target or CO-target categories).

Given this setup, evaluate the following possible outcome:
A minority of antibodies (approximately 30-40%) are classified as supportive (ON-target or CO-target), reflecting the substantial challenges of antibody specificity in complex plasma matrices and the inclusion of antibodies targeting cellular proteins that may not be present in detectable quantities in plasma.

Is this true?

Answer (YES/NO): NO